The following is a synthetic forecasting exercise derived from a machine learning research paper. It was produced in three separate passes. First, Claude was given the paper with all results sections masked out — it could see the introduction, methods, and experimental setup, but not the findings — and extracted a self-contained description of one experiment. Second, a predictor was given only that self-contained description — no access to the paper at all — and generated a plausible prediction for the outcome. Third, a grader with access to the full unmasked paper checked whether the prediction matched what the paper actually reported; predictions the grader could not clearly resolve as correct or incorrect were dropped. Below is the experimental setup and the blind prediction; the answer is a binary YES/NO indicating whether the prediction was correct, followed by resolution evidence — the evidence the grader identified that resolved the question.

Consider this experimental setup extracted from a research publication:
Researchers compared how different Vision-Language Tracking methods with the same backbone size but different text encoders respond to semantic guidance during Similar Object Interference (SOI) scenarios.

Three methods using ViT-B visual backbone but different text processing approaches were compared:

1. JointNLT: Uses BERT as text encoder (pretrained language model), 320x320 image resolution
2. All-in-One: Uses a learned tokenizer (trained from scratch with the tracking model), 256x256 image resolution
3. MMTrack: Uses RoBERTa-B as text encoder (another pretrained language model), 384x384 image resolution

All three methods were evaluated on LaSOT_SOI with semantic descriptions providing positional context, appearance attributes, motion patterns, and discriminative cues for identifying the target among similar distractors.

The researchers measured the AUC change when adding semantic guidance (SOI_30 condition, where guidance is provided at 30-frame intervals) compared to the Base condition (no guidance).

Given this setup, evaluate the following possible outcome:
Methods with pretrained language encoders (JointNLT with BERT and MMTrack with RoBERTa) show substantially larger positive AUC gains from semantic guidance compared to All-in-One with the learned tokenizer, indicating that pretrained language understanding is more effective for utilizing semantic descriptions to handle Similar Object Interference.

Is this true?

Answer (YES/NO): NO